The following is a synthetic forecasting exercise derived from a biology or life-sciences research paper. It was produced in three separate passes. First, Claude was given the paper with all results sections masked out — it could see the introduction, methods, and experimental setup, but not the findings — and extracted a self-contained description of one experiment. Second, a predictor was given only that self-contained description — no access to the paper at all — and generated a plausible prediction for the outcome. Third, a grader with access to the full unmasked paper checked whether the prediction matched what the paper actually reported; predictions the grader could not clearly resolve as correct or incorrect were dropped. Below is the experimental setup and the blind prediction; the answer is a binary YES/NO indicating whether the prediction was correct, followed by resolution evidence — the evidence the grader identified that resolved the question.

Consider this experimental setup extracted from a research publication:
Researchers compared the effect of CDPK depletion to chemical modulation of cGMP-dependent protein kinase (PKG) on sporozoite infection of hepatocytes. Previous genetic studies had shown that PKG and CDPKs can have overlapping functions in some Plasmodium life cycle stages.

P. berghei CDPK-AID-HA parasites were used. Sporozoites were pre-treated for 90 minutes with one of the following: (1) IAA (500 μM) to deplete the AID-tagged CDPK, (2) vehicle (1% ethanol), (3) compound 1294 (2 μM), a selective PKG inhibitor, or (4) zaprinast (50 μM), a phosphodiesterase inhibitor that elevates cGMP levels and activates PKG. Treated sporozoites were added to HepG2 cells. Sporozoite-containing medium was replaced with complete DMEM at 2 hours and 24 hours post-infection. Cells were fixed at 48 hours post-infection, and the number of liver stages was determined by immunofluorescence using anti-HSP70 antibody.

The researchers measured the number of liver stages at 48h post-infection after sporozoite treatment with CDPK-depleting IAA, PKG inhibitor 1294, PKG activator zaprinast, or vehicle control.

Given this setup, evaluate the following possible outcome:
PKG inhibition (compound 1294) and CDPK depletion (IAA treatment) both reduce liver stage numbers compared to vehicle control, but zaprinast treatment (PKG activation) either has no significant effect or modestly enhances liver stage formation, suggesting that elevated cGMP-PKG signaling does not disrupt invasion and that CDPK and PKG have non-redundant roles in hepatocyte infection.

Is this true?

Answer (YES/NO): NO